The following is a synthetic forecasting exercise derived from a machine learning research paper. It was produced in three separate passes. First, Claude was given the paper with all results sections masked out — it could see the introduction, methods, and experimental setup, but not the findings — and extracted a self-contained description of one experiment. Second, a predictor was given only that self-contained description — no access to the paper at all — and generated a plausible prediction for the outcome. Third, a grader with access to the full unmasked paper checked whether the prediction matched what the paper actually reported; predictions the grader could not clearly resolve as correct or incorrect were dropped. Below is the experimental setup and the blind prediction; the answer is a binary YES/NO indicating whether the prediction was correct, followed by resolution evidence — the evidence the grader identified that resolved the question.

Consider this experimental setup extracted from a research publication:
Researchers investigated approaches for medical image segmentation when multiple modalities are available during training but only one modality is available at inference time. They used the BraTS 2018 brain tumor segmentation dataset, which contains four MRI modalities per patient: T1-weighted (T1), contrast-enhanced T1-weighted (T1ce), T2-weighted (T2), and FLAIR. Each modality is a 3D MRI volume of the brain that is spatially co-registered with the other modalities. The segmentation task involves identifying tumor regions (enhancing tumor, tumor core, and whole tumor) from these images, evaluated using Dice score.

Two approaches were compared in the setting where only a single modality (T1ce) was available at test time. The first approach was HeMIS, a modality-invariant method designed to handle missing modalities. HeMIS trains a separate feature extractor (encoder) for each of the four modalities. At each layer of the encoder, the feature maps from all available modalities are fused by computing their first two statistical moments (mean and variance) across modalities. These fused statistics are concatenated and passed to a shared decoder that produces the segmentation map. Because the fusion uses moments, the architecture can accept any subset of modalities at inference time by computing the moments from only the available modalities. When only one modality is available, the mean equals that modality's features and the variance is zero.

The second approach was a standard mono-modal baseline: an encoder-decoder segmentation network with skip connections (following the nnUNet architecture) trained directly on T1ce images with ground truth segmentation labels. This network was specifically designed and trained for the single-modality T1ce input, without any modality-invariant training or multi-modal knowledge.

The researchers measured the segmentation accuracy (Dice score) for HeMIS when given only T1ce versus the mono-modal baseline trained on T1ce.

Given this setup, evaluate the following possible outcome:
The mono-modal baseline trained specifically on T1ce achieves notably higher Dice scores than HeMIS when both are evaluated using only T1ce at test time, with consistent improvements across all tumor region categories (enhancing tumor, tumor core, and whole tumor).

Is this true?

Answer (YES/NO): YES